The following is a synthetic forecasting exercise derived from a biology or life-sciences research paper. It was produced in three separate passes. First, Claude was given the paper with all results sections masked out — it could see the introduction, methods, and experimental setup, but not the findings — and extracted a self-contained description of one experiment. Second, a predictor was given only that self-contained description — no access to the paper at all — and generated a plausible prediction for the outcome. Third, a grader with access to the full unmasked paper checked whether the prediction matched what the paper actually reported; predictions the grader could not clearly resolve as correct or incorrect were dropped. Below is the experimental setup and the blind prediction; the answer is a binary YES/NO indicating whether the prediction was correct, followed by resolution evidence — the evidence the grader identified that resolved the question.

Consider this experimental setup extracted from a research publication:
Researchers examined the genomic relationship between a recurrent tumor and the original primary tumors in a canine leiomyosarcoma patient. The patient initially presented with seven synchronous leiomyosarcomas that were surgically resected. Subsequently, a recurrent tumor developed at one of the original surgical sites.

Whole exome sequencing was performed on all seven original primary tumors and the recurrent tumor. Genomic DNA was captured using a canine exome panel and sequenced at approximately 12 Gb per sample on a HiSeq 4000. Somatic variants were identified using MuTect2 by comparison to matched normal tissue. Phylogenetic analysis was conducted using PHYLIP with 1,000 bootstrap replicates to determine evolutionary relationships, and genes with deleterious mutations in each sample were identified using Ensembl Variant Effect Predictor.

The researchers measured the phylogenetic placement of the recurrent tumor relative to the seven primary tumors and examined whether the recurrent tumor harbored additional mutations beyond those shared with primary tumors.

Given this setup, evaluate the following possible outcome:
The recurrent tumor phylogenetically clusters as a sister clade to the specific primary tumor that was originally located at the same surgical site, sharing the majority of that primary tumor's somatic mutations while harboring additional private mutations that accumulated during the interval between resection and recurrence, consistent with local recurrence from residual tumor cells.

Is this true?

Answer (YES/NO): NO